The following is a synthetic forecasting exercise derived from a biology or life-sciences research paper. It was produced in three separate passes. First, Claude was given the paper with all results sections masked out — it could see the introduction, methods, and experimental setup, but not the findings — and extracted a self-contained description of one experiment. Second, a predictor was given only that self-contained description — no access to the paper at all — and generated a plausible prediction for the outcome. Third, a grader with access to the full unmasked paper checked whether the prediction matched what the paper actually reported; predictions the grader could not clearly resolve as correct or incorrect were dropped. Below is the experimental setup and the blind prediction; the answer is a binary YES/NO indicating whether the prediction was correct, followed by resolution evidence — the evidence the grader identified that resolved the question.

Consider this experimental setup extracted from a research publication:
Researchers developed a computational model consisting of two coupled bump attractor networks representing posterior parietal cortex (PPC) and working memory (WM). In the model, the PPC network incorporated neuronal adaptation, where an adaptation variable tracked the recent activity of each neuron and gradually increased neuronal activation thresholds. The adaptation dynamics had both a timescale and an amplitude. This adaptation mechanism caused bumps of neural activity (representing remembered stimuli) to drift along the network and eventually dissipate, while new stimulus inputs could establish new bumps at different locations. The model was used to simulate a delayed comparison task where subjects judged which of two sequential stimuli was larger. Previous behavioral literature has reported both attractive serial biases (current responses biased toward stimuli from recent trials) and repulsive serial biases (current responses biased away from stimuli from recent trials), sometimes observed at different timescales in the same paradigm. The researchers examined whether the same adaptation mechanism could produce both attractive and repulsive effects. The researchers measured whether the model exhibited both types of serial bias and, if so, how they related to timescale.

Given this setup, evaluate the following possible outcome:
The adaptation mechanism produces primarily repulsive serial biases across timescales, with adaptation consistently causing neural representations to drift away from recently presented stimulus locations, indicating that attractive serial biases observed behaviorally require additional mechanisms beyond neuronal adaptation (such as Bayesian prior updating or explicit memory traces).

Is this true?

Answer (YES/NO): NO